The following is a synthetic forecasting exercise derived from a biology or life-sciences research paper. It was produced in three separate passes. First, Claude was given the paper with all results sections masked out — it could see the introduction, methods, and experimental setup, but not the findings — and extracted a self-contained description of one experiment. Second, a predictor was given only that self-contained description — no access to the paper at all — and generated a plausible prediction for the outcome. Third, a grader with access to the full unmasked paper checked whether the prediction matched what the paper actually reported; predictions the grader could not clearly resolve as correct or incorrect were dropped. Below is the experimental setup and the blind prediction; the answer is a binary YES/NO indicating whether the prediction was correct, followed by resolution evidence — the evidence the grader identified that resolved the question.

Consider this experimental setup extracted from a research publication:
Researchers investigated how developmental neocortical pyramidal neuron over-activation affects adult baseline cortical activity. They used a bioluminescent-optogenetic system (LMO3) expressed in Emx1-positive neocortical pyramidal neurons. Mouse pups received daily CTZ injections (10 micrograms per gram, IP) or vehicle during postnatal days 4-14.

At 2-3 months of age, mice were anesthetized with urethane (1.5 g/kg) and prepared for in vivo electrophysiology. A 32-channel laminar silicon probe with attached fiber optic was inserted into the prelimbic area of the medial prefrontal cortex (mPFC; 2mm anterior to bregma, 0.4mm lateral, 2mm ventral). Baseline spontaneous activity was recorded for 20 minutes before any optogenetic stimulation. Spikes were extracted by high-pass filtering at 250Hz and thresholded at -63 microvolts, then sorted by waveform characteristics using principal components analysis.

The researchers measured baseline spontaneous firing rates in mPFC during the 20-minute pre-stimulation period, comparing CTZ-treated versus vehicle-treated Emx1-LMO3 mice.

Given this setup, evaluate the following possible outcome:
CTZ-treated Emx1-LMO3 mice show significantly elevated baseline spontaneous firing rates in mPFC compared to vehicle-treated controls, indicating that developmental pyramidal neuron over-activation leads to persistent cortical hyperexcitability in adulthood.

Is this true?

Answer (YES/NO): NO